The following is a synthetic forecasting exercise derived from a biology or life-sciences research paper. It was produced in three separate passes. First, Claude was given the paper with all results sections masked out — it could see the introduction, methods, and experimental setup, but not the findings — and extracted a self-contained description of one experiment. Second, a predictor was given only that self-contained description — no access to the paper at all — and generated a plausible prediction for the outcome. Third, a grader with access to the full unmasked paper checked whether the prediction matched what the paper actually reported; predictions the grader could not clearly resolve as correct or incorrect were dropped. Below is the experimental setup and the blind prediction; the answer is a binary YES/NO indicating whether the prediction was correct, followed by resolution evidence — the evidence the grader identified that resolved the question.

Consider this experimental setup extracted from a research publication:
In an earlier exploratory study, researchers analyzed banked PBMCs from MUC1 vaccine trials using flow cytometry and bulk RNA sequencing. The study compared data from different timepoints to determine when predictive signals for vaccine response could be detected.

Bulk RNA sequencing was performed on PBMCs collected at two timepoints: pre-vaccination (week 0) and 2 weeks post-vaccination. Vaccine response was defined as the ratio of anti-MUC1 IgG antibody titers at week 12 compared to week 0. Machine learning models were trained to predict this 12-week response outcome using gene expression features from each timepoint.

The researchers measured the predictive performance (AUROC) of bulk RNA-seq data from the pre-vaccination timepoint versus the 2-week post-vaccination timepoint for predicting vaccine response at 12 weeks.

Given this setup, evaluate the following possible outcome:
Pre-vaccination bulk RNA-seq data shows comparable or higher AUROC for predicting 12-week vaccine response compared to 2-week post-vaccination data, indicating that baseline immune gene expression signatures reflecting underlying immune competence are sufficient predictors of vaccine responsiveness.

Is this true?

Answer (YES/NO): NO